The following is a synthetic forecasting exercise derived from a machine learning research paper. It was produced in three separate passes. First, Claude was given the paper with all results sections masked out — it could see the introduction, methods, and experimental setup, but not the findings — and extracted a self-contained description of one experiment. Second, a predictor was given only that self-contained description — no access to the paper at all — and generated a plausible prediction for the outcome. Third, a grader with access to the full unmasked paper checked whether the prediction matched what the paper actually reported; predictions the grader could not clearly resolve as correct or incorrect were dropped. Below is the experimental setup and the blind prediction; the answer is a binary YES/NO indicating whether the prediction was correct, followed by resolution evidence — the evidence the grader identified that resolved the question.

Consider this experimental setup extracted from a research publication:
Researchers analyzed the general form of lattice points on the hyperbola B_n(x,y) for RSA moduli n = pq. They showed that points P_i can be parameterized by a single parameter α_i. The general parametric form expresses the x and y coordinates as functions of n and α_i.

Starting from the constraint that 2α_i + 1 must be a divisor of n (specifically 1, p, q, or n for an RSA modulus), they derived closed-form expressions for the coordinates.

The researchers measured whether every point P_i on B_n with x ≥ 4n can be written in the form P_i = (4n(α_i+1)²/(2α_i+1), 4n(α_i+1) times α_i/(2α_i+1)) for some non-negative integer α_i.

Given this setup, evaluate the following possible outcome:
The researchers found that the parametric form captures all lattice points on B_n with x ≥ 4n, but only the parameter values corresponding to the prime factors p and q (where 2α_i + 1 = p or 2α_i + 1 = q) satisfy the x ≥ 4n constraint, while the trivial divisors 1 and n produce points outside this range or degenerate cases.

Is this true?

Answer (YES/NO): NO